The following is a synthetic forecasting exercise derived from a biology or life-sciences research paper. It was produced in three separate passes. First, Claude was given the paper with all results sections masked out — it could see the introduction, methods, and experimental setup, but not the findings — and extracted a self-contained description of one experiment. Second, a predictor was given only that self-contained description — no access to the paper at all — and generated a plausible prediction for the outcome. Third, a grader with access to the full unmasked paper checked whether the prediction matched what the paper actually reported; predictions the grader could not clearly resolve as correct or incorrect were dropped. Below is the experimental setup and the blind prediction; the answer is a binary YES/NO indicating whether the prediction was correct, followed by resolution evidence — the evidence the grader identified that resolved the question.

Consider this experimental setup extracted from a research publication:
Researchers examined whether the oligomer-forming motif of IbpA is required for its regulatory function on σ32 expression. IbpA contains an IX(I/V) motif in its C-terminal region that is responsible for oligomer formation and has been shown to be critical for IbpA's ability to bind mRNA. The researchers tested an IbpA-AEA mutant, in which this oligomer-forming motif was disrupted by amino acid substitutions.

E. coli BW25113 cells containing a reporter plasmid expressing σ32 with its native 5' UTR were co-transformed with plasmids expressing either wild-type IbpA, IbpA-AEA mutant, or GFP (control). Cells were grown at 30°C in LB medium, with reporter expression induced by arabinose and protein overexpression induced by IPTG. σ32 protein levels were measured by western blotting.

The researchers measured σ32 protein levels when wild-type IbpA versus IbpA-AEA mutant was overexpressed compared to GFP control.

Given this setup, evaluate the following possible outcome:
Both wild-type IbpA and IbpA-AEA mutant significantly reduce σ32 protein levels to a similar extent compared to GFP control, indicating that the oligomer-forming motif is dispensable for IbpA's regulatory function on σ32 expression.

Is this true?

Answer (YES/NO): NO